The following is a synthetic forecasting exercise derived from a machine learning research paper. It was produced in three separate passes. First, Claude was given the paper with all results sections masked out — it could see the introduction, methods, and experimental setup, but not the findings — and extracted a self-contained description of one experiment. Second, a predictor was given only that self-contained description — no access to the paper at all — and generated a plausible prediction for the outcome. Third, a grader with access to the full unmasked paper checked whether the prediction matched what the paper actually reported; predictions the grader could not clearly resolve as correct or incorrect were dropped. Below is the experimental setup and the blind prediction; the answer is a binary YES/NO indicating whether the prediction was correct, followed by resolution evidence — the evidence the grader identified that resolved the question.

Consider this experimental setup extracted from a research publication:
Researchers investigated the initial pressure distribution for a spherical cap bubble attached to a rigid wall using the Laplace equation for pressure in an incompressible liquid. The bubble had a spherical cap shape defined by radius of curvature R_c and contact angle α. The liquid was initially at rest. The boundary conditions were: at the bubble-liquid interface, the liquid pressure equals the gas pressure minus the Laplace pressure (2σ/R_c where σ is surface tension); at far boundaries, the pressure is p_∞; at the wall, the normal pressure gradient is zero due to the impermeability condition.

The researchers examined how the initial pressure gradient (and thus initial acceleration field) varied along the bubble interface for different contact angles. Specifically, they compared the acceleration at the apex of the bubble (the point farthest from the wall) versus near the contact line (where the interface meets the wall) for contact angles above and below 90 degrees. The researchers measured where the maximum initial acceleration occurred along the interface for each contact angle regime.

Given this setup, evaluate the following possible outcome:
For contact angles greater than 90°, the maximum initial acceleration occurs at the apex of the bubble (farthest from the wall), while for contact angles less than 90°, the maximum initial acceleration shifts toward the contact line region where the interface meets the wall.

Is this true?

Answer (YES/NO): NO